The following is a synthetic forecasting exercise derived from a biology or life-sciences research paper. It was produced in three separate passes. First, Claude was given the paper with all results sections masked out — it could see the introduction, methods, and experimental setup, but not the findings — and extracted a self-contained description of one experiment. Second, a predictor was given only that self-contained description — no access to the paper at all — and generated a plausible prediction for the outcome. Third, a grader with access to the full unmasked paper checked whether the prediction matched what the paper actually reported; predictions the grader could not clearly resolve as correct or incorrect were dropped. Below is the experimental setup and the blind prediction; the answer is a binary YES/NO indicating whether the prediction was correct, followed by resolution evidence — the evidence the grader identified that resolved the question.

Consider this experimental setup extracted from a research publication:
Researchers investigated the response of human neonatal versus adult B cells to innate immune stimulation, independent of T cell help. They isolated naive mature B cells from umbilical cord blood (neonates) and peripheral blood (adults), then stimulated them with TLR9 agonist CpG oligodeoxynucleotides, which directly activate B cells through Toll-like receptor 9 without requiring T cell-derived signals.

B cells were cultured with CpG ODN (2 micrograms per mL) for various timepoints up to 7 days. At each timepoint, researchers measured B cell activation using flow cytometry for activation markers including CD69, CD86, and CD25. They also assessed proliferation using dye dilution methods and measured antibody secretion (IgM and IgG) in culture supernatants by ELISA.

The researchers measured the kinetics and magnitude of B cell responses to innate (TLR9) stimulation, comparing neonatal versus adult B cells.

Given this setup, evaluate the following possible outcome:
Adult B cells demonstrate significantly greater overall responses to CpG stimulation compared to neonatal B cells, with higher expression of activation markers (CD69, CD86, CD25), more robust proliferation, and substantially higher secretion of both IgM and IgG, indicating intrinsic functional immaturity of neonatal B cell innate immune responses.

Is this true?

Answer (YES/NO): NO